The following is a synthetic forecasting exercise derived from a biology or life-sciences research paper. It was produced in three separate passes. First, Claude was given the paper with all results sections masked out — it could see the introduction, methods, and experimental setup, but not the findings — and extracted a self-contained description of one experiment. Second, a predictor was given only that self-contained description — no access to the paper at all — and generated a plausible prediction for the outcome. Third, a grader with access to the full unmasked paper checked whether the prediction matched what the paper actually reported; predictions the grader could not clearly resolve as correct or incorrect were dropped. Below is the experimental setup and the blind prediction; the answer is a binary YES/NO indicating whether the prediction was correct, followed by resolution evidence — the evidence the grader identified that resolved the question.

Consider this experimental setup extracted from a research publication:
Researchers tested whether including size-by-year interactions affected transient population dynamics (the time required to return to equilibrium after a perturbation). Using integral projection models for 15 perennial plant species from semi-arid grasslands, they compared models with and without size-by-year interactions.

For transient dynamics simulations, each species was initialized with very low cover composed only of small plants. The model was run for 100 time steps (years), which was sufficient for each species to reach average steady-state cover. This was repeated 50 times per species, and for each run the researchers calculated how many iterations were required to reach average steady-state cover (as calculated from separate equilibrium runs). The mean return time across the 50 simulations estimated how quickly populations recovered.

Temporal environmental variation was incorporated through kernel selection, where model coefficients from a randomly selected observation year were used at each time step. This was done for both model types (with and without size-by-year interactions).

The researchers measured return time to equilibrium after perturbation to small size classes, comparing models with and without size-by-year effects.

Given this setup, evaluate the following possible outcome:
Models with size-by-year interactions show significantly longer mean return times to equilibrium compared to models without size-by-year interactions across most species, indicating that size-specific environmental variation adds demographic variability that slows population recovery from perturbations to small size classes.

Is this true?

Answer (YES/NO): NO